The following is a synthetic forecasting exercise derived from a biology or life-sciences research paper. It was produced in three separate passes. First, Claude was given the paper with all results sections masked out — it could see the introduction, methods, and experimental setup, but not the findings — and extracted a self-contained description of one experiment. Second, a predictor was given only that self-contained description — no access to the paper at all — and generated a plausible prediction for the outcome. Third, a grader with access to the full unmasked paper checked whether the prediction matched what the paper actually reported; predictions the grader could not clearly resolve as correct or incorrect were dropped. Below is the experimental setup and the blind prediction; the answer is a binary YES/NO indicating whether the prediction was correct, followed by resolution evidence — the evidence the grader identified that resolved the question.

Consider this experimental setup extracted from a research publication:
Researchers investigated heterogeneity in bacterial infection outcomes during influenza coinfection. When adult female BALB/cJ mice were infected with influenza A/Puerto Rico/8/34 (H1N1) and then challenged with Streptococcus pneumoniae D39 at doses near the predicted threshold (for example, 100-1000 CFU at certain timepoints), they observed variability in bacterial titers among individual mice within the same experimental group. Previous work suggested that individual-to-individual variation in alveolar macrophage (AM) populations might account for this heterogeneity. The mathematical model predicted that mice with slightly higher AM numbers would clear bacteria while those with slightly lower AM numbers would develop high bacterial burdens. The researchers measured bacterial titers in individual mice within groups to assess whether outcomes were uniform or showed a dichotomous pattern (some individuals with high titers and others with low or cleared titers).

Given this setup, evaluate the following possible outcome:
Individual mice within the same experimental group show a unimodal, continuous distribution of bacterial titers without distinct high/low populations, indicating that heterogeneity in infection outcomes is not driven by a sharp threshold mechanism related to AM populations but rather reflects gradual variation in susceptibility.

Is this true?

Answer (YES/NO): NO